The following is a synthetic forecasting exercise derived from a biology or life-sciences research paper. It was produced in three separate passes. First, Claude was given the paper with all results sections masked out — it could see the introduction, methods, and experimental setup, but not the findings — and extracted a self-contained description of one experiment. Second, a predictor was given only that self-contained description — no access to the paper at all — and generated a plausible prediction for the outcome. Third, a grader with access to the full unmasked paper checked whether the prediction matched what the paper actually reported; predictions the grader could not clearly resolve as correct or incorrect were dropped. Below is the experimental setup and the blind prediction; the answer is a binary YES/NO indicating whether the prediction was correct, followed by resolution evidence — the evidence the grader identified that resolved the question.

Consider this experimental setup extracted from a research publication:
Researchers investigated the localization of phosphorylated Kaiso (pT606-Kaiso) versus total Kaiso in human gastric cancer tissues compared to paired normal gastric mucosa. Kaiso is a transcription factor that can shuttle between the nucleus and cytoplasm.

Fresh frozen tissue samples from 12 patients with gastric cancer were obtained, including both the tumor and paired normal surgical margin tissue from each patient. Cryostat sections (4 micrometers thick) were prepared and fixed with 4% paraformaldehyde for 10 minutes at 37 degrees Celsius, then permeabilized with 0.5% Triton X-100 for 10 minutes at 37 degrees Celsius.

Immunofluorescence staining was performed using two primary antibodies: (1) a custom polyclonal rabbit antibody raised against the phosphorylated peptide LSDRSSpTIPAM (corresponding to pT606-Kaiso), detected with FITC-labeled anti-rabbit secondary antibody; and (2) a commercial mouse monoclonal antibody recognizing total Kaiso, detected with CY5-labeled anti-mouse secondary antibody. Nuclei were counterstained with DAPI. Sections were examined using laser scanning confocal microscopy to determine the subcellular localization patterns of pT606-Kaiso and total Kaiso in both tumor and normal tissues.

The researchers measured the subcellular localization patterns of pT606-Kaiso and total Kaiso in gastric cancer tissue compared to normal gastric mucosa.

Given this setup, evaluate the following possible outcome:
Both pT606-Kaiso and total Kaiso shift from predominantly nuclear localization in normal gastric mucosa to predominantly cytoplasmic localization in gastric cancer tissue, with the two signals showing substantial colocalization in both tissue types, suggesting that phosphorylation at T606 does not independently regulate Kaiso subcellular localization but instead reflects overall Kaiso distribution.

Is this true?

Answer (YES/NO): NO